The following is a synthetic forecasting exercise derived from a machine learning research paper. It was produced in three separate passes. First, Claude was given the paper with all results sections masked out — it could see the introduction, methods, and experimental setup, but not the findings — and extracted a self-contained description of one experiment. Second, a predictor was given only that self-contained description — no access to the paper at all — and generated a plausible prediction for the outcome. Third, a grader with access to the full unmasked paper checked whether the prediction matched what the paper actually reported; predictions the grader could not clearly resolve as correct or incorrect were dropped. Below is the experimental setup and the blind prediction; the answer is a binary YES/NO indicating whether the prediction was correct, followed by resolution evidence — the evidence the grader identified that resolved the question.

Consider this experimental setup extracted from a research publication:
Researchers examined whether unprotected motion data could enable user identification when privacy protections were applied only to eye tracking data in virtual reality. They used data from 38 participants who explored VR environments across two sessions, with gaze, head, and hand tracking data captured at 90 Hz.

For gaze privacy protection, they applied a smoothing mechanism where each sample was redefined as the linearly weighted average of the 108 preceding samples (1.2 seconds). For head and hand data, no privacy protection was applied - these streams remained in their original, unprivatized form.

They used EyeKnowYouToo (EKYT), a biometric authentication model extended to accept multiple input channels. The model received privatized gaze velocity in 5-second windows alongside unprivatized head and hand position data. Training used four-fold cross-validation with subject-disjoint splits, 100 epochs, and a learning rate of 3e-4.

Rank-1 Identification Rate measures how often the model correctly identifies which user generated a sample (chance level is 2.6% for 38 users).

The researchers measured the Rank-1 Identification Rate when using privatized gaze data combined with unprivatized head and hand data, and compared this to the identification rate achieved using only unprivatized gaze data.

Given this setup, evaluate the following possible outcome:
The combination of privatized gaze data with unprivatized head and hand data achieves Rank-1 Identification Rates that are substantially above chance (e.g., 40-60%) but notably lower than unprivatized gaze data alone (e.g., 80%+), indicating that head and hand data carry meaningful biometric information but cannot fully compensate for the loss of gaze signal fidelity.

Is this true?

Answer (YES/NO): NO